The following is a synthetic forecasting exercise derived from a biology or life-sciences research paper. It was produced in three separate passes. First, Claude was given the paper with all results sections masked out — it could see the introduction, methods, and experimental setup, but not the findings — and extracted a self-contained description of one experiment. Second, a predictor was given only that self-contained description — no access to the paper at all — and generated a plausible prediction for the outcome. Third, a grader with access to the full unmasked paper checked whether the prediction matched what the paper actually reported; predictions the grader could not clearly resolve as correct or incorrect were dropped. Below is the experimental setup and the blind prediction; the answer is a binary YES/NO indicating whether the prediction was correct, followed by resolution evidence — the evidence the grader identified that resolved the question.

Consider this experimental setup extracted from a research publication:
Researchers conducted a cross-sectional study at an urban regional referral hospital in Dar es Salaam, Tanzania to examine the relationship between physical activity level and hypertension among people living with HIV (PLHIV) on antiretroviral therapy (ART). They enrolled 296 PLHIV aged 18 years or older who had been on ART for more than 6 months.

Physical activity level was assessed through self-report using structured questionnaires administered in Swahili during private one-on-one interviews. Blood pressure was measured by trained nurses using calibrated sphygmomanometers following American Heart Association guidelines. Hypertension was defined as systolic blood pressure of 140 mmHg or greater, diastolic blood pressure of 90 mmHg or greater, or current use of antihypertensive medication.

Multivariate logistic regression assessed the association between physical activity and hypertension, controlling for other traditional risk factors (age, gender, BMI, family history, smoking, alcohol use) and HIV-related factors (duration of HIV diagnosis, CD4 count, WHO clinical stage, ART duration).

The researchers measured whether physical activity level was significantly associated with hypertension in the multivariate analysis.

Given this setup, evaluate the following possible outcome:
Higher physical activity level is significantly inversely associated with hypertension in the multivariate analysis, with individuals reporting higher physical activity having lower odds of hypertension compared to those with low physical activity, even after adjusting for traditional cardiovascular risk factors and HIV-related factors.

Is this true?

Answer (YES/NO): YES